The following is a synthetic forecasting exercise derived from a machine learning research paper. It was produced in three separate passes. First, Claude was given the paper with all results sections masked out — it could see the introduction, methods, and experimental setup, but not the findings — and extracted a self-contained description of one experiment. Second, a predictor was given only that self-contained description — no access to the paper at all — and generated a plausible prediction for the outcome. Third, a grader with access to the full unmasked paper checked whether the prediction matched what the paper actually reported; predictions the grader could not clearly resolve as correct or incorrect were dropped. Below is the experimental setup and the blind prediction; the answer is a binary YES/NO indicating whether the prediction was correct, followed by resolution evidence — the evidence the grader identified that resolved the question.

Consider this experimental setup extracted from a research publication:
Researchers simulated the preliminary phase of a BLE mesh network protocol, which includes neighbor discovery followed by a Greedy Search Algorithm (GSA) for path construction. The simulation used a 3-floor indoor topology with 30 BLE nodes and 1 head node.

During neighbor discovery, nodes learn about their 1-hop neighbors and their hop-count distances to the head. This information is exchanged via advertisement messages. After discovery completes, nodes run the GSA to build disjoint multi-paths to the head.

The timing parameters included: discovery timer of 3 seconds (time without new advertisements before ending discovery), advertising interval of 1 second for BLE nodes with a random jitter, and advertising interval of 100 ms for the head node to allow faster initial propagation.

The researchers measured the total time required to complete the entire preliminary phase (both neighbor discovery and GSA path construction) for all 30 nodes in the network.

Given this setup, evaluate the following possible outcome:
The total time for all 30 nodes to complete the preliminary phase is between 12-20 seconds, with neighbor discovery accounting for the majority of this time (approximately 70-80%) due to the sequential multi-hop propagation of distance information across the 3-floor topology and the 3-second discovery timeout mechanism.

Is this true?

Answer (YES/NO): NO